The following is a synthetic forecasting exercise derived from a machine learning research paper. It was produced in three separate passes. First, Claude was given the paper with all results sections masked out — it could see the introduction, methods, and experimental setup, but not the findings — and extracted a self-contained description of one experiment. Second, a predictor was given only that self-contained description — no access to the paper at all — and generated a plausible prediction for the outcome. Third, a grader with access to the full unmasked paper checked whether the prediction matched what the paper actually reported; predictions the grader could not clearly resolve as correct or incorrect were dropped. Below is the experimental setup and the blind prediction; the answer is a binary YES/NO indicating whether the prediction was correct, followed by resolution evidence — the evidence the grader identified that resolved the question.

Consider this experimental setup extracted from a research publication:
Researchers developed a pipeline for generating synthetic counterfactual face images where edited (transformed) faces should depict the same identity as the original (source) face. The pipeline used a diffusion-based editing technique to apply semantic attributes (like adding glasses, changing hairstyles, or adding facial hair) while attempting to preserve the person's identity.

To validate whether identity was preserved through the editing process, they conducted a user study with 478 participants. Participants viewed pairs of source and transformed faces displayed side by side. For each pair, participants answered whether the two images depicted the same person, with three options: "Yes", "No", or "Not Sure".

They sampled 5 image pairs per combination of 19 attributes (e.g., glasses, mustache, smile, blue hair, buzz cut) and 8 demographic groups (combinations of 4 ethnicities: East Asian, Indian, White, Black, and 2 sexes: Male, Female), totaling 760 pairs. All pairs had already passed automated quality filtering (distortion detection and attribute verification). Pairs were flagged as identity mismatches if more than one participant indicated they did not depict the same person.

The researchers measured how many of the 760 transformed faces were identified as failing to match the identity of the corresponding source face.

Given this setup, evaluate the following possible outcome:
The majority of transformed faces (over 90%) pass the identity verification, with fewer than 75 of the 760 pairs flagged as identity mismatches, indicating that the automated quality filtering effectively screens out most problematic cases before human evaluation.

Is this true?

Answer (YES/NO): YES